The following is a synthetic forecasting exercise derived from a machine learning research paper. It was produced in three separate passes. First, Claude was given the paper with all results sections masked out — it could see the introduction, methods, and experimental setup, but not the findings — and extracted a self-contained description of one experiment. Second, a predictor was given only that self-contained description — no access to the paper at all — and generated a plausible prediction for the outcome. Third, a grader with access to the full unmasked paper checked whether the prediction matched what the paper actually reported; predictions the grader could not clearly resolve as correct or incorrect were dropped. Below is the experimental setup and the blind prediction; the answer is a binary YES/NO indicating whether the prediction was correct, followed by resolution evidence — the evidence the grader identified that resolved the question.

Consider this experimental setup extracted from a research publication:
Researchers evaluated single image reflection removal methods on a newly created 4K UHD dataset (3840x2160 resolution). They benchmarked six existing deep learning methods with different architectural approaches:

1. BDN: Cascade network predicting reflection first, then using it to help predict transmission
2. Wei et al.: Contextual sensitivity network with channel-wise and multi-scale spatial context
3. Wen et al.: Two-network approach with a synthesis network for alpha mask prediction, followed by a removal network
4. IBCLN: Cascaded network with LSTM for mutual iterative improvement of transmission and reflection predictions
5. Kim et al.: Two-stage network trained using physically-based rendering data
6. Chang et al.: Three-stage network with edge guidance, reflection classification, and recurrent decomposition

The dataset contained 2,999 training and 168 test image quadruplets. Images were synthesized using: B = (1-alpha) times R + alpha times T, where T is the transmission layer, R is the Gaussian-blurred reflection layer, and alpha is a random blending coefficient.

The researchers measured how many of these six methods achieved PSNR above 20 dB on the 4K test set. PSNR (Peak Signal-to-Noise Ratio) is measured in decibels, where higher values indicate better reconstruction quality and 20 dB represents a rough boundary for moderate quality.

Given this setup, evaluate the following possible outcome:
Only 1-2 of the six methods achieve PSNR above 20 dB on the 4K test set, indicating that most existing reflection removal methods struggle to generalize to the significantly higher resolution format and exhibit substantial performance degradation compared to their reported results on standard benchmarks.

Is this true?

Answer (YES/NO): NO